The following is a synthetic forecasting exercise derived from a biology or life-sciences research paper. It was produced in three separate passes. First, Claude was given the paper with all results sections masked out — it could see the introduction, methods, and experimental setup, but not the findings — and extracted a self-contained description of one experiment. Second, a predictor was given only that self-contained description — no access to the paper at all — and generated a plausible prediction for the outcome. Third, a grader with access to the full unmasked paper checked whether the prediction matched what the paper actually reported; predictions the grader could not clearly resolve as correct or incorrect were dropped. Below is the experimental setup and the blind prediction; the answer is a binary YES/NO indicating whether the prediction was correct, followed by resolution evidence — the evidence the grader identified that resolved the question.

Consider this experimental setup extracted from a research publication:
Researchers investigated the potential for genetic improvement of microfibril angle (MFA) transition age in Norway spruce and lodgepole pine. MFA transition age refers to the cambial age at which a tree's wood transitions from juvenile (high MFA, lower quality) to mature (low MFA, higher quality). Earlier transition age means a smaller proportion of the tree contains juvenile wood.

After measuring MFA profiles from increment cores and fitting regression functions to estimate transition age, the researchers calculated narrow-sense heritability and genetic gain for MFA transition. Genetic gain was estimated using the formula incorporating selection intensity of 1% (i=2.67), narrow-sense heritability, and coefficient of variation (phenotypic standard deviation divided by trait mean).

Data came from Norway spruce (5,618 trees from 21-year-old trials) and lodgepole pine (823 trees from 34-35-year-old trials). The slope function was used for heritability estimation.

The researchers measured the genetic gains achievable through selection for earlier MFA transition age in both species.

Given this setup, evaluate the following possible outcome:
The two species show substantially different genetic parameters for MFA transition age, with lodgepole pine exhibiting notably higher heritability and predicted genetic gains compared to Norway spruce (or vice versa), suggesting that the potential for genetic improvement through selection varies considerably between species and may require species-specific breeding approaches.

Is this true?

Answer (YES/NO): YES